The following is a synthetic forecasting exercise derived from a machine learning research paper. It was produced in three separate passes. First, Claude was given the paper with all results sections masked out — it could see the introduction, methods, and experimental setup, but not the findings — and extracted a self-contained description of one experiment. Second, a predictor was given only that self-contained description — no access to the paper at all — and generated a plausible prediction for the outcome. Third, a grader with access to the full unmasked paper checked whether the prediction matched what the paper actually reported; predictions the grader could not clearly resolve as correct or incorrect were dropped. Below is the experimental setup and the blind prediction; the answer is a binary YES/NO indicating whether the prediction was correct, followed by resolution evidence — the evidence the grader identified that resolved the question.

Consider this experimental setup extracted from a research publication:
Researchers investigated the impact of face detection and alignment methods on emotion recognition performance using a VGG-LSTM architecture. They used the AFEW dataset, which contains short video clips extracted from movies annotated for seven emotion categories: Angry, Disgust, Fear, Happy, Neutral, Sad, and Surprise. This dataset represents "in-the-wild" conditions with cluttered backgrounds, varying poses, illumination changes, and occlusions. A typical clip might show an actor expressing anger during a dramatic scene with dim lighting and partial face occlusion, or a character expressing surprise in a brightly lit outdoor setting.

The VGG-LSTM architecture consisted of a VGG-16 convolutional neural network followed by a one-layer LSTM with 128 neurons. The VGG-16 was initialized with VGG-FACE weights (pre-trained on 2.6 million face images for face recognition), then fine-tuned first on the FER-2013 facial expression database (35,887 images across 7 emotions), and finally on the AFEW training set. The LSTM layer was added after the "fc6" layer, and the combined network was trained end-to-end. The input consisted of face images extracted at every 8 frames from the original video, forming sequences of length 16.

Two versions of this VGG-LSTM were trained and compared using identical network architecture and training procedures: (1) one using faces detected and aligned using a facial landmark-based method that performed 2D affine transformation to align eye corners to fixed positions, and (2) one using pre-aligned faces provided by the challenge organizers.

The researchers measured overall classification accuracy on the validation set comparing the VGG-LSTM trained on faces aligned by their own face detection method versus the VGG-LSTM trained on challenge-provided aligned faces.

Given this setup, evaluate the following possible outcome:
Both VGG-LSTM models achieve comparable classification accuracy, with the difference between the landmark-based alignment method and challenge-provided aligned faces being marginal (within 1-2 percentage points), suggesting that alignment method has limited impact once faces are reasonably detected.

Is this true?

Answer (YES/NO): NO